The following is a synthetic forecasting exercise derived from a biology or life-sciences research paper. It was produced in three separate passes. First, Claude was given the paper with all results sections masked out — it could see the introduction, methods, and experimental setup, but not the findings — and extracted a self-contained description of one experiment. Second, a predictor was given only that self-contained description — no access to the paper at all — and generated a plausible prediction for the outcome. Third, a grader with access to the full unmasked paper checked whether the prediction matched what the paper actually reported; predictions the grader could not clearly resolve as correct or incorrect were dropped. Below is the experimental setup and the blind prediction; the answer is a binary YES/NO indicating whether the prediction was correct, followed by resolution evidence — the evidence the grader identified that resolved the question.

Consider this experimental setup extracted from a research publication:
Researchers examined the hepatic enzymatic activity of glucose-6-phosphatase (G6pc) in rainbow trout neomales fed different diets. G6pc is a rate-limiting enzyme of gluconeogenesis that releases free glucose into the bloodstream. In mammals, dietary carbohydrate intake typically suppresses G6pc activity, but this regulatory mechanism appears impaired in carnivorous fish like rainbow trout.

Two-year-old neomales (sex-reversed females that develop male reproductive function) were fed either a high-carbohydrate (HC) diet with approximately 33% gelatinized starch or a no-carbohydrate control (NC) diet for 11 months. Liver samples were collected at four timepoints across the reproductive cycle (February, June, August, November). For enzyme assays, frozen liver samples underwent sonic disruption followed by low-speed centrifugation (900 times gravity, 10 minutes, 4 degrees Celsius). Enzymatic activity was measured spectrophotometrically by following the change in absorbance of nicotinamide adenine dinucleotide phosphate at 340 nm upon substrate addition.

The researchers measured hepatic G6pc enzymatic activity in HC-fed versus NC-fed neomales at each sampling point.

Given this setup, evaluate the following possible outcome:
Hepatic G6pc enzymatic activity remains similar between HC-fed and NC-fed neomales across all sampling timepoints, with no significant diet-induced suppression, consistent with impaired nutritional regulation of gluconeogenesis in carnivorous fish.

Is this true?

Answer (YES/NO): NO